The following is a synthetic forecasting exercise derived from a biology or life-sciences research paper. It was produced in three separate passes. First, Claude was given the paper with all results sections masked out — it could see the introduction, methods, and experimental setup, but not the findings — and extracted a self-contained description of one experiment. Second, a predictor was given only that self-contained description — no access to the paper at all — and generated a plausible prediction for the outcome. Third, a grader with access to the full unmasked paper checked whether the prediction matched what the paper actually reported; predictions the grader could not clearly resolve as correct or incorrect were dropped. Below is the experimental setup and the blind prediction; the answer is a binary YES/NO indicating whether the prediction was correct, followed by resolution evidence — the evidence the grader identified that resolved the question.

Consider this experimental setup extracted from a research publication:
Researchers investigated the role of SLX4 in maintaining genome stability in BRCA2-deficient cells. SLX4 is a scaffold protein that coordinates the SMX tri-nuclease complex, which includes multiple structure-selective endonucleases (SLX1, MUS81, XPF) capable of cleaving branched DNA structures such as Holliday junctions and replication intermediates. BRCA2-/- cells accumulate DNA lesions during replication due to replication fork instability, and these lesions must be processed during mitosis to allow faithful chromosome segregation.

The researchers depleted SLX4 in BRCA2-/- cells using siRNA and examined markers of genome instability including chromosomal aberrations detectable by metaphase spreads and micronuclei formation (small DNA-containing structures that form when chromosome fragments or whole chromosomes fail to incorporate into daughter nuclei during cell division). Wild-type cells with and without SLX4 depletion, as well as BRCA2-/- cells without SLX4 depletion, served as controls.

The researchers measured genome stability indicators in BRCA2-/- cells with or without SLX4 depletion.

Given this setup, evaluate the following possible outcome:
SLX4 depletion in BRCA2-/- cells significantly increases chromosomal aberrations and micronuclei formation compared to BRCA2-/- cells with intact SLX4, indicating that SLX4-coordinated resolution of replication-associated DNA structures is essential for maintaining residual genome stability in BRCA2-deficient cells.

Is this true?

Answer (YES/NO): YES